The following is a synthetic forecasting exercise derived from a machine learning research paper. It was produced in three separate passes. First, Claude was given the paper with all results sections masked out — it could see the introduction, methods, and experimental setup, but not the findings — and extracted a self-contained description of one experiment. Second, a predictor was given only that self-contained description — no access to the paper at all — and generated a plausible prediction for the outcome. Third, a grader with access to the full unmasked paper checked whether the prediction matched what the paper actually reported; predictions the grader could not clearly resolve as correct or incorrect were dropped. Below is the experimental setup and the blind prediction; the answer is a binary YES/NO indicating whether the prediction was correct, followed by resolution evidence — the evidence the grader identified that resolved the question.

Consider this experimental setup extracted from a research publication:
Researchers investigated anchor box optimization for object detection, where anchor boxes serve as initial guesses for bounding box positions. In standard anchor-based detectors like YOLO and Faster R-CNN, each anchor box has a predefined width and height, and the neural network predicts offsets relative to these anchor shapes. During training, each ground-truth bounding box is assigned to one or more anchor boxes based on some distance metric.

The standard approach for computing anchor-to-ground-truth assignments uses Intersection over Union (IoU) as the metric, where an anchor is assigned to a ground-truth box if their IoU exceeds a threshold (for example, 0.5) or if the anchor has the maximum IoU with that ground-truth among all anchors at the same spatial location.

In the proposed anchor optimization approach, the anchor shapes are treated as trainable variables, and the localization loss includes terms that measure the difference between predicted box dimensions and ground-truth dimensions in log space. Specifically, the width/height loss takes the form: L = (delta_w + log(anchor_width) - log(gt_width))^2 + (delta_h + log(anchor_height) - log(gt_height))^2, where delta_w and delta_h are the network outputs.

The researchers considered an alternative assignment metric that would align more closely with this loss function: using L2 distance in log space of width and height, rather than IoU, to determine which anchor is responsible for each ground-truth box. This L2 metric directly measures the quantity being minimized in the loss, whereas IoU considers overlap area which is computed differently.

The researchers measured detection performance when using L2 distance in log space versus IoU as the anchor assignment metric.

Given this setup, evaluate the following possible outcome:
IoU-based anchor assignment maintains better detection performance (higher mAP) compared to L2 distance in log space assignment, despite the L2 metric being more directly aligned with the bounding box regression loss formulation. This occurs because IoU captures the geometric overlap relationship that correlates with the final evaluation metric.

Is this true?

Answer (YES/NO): NO